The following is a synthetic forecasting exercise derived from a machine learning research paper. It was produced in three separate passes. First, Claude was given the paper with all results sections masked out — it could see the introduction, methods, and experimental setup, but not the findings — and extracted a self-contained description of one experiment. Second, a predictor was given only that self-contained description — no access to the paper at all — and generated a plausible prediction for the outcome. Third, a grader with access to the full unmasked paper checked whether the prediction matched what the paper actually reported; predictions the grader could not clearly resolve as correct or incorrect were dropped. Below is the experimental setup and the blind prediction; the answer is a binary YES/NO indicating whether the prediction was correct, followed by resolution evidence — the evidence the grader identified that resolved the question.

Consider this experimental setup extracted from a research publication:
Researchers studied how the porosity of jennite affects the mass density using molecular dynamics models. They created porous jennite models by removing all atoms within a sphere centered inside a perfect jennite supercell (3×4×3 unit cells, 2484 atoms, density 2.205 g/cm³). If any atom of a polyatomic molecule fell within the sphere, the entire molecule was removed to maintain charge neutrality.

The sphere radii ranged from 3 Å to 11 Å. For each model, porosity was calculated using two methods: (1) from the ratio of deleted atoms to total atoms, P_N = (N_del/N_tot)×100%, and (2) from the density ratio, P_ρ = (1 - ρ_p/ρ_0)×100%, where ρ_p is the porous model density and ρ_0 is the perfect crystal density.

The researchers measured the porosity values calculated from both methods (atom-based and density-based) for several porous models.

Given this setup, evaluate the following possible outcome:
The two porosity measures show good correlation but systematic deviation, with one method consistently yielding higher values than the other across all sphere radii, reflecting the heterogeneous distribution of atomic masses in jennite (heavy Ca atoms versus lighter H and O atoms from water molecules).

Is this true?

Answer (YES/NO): NO